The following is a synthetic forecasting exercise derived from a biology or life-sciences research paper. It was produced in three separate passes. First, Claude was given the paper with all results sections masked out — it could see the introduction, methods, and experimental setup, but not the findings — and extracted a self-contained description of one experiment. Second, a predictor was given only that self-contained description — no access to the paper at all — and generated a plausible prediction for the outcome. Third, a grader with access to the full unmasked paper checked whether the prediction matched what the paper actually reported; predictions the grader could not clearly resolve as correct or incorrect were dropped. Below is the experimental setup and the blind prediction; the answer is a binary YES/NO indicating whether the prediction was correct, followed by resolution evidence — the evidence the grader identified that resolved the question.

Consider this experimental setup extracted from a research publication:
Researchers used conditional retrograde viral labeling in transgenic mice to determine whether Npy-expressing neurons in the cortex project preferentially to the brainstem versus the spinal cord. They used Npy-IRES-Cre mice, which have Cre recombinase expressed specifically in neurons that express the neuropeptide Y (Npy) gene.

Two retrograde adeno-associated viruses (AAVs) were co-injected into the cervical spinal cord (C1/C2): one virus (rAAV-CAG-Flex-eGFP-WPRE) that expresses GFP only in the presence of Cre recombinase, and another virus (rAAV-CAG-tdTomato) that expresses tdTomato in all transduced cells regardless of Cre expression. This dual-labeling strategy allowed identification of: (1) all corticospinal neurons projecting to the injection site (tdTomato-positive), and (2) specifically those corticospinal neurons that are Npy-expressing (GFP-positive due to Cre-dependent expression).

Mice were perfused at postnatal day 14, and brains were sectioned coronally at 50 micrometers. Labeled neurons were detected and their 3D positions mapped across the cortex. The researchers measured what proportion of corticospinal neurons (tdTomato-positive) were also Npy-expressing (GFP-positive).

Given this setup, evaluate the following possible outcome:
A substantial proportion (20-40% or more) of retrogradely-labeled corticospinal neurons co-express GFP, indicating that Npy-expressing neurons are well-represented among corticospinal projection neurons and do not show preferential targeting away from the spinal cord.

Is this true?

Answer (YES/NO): NO